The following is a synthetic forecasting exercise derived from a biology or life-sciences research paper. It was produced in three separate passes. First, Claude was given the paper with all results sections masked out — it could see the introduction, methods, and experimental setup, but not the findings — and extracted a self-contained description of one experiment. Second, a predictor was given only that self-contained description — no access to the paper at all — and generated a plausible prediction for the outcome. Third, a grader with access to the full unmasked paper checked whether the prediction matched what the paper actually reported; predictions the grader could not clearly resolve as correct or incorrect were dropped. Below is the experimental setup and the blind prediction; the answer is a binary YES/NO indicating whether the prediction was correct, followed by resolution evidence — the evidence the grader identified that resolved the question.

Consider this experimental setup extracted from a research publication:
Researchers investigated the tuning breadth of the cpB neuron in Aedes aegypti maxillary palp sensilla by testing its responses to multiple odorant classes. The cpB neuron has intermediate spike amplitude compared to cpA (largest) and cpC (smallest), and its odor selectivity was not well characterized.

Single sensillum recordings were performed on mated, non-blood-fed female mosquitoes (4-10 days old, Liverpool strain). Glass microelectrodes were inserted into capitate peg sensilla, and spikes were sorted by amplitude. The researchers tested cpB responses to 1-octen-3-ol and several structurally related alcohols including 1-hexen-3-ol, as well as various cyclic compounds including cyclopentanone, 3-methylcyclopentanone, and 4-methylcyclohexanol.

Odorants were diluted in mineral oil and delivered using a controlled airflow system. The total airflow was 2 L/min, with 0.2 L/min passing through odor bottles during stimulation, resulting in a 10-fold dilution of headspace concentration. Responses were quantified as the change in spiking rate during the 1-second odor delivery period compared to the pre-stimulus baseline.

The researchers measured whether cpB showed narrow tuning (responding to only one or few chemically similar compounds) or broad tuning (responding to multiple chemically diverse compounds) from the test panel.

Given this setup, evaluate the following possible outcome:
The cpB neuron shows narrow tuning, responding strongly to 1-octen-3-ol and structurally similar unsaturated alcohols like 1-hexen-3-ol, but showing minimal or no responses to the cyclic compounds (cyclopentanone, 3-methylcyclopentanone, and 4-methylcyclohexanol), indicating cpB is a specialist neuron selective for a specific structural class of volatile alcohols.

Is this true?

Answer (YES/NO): NO